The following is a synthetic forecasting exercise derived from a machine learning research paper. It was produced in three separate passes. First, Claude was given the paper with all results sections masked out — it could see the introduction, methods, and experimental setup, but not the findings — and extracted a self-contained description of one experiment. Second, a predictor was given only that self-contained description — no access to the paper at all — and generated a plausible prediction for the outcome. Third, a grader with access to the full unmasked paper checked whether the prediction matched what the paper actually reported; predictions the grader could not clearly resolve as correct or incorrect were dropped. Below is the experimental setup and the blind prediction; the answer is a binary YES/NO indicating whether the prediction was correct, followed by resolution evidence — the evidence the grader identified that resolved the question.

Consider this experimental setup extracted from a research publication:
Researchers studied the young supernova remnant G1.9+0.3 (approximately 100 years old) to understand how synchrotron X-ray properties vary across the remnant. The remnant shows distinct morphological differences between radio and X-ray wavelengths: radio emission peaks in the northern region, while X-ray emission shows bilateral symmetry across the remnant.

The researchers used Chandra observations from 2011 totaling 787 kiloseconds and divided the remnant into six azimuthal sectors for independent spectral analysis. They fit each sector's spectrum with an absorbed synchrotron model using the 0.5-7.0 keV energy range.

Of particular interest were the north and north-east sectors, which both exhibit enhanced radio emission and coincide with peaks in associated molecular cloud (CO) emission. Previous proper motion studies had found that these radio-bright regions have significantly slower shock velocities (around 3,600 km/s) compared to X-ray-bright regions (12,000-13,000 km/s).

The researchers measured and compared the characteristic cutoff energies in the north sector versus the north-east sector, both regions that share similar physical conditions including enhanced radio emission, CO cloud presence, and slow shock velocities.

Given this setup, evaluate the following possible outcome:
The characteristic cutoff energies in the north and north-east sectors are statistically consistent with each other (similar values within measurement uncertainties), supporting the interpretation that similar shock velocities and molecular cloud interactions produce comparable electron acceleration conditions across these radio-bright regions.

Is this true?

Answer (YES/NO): YES